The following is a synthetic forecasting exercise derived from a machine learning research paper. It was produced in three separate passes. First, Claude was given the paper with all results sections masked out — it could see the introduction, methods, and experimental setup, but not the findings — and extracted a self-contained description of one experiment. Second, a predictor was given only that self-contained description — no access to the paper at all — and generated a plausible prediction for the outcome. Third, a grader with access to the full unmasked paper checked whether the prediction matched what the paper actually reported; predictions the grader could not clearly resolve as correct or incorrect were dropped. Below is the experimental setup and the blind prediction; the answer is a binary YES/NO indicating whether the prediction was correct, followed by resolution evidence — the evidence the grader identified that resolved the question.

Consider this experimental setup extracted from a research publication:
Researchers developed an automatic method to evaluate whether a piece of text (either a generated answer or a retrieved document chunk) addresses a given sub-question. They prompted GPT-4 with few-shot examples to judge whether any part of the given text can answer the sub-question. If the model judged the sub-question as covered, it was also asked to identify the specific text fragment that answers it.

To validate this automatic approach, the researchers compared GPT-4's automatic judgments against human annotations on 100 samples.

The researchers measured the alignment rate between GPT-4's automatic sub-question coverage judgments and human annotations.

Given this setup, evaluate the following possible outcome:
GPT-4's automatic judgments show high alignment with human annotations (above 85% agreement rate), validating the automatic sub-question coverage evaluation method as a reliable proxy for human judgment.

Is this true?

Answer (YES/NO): NO